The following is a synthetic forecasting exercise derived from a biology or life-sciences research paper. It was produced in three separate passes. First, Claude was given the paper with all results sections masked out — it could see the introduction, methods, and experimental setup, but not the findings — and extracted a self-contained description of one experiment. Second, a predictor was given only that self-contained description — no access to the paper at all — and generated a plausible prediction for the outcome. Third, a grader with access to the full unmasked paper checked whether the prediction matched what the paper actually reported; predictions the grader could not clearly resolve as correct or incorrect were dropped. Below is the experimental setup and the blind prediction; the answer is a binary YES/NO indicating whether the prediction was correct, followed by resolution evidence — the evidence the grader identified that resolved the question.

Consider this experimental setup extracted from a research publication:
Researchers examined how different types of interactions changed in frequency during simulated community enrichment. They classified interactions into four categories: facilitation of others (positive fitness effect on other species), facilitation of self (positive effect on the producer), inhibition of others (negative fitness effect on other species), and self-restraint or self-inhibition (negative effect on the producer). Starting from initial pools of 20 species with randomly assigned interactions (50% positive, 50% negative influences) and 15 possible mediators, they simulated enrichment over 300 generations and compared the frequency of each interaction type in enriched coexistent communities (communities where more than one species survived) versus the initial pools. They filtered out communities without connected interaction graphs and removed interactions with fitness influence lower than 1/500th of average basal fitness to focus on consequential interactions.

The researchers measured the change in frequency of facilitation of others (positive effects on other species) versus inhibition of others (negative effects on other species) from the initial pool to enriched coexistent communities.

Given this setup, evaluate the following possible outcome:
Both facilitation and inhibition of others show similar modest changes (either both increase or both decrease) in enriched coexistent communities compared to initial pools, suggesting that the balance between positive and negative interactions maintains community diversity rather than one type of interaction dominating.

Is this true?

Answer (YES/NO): NO